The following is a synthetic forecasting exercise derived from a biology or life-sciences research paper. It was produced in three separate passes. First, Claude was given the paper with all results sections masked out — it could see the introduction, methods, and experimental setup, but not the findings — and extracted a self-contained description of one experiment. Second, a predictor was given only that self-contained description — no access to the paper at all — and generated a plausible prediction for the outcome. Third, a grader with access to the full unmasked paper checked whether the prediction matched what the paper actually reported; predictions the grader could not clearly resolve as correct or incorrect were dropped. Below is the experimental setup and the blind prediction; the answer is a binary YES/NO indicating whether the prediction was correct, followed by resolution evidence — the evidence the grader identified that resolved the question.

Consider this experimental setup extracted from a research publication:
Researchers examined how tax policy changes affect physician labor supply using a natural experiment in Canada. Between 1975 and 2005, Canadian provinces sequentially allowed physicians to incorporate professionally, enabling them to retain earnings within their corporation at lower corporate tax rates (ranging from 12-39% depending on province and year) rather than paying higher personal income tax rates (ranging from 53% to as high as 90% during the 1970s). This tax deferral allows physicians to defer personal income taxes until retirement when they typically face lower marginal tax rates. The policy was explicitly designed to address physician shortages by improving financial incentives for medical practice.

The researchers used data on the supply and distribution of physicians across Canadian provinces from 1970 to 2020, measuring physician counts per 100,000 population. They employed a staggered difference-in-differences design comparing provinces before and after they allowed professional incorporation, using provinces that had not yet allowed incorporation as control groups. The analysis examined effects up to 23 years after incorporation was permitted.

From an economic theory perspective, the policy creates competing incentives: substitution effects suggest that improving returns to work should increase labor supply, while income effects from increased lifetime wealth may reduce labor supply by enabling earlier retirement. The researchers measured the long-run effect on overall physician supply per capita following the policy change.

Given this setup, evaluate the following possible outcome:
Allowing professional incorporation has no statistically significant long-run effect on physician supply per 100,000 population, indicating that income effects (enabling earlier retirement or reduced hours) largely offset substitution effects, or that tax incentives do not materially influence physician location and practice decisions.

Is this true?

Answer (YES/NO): NO